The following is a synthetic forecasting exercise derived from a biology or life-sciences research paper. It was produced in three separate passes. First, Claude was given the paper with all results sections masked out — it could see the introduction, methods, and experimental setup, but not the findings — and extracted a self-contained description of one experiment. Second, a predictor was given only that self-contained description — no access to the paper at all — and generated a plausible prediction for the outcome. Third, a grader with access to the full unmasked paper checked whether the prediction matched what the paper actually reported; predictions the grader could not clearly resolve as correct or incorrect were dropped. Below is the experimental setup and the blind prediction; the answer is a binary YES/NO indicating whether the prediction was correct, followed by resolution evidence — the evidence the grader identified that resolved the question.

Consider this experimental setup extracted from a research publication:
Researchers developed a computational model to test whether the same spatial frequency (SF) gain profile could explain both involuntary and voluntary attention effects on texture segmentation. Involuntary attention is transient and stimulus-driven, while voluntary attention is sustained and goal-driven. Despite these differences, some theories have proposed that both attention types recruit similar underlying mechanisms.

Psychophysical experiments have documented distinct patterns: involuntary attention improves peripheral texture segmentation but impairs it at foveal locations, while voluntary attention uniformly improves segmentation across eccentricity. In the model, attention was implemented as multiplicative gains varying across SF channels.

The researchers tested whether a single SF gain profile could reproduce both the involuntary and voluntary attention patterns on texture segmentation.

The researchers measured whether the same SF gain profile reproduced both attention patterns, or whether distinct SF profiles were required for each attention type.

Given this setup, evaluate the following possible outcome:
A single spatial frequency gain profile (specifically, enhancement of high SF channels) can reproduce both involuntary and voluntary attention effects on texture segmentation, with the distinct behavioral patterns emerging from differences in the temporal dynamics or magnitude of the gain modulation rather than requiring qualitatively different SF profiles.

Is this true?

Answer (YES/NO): NO